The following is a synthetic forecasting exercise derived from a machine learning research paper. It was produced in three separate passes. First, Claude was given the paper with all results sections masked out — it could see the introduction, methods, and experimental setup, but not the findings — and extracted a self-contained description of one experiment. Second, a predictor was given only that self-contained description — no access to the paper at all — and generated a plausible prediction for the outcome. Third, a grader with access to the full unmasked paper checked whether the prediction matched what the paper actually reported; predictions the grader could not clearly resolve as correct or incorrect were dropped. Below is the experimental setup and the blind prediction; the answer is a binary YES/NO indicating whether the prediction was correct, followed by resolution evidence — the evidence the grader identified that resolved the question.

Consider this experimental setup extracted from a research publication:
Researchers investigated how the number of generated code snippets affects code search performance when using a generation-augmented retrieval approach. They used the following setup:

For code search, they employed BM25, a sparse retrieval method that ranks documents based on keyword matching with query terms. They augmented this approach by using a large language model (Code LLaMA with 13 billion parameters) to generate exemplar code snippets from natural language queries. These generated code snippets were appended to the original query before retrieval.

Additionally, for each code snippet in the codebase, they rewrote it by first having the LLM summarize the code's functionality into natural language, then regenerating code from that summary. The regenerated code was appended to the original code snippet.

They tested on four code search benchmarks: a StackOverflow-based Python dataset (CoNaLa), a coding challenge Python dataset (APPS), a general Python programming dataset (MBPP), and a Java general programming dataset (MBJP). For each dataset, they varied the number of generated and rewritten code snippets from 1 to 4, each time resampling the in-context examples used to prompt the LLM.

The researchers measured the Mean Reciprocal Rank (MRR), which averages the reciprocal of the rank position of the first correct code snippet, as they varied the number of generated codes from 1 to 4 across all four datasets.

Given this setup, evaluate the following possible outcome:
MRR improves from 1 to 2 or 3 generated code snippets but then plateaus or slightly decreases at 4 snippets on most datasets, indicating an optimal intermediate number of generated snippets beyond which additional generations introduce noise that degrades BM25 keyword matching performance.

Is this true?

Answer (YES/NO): NO